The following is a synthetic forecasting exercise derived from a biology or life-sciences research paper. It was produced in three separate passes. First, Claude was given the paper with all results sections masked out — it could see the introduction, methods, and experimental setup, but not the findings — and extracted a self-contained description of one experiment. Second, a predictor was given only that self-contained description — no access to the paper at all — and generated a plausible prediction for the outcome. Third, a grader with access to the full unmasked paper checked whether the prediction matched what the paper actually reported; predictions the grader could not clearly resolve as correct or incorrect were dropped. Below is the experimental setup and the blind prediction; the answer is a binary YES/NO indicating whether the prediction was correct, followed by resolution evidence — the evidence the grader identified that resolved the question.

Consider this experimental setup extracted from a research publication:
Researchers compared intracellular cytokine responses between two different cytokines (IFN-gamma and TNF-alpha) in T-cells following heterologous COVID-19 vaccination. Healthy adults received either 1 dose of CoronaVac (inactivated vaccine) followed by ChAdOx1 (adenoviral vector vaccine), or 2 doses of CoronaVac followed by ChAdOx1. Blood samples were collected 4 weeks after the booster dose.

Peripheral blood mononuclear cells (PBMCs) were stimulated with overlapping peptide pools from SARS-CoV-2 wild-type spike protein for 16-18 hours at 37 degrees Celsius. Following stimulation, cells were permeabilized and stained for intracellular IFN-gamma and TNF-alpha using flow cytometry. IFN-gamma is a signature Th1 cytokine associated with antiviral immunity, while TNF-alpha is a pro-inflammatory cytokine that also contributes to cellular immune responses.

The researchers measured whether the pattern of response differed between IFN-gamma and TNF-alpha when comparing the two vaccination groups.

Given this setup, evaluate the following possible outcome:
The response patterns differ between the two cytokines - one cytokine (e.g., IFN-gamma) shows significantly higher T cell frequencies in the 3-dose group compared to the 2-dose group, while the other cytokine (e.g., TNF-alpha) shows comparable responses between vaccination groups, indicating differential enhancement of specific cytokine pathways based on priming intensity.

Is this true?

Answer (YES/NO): NO